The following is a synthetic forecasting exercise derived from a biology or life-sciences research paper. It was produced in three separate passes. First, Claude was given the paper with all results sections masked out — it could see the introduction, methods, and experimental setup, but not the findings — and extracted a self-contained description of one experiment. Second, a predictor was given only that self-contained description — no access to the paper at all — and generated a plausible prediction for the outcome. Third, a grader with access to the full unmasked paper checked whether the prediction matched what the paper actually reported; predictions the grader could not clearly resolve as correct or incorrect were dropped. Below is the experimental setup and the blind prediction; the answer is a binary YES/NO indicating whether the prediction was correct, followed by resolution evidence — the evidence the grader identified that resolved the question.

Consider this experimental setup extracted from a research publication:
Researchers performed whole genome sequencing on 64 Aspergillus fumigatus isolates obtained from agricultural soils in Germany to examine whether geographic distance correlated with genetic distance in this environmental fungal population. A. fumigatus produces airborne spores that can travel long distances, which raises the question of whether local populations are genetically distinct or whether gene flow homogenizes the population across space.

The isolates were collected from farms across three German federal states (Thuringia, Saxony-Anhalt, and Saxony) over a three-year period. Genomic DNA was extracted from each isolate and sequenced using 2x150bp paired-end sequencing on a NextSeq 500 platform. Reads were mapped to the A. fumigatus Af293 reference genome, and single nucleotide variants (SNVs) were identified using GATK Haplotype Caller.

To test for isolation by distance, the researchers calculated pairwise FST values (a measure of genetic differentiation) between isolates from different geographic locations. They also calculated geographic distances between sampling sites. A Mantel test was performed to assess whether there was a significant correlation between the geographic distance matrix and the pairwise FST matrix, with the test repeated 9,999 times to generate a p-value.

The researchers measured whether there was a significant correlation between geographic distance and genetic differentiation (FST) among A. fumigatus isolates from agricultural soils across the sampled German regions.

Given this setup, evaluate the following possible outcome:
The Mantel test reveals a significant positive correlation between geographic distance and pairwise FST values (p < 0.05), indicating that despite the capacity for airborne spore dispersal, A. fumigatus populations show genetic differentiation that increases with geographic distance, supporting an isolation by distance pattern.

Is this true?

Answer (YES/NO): NO